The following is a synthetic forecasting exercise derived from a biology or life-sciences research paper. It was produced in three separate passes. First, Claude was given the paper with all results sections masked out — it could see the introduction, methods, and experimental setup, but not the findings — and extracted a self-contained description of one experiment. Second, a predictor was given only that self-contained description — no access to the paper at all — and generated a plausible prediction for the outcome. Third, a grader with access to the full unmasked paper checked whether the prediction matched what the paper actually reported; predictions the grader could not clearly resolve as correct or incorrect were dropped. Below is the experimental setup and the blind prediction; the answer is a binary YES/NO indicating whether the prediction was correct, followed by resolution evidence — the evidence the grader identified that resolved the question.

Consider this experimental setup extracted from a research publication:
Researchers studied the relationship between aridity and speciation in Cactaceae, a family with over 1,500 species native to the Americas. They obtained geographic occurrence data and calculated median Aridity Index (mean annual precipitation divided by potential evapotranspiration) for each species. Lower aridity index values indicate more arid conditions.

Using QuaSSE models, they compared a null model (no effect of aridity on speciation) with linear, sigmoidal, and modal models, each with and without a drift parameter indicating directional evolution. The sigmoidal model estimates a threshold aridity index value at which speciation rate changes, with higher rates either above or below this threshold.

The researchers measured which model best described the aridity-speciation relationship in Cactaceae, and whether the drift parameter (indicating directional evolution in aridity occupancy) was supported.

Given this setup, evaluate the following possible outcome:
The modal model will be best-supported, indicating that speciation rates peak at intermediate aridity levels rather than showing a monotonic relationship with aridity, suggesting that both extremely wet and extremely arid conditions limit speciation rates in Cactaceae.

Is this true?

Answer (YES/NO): NO